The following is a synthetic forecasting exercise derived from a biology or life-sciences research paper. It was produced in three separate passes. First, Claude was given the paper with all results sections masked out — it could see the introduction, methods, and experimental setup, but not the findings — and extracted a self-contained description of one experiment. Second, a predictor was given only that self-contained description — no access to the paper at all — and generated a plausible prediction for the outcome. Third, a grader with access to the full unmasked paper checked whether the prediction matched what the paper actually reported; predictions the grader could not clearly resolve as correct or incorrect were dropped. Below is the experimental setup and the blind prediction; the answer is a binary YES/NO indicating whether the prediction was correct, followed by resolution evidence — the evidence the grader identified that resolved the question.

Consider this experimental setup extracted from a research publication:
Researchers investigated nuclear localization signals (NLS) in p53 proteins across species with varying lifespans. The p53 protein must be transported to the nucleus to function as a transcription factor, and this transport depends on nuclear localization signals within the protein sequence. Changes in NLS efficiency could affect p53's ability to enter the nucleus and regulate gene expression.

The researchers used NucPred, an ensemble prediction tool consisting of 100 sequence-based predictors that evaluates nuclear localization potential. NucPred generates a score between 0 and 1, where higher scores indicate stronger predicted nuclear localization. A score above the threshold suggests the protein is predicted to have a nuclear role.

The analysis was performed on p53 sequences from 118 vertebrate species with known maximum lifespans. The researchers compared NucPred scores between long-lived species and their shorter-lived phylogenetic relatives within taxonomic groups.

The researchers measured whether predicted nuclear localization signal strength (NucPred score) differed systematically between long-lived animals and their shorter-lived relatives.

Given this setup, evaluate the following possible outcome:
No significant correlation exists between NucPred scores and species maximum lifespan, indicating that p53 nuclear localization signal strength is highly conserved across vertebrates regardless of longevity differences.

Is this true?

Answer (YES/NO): NO